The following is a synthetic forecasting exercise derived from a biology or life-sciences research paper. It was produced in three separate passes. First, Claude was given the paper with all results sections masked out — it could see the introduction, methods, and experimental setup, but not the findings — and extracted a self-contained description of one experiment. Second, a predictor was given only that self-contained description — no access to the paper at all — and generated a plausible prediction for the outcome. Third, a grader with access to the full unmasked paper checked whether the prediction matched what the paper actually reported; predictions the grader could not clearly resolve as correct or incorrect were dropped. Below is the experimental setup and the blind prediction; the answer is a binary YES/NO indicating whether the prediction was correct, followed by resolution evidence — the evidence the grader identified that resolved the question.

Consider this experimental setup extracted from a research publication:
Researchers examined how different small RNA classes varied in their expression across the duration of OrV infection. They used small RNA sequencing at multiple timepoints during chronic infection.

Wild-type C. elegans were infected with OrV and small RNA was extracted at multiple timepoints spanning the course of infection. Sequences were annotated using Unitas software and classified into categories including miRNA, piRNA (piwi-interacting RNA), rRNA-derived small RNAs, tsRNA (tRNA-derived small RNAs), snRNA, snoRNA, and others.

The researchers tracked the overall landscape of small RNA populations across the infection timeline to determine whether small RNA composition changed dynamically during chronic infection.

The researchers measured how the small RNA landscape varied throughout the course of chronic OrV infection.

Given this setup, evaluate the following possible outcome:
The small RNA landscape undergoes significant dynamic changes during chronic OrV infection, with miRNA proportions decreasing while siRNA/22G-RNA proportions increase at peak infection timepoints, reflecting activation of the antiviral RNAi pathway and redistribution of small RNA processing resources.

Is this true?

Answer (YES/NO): NO